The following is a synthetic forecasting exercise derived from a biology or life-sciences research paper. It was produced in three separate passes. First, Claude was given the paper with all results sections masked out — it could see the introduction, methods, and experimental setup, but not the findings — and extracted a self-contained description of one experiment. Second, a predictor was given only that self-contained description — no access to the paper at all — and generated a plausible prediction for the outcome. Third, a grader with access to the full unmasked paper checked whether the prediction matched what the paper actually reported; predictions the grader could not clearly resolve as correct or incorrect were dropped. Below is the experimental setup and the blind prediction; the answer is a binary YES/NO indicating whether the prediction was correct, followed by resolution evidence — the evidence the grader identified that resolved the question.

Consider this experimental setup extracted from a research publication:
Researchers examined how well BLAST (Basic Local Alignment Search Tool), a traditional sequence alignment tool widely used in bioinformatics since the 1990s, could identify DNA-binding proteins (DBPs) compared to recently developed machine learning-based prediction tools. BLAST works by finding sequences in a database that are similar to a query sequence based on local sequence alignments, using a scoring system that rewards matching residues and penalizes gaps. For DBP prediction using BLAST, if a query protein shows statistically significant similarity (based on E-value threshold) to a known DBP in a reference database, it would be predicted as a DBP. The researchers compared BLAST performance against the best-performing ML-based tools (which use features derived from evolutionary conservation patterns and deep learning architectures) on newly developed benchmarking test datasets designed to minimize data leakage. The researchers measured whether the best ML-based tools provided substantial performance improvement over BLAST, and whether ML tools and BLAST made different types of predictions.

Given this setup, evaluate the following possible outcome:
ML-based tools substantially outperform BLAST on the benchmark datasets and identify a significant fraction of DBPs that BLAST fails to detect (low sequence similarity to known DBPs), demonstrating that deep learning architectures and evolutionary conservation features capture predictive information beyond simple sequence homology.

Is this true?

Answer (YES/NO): NO